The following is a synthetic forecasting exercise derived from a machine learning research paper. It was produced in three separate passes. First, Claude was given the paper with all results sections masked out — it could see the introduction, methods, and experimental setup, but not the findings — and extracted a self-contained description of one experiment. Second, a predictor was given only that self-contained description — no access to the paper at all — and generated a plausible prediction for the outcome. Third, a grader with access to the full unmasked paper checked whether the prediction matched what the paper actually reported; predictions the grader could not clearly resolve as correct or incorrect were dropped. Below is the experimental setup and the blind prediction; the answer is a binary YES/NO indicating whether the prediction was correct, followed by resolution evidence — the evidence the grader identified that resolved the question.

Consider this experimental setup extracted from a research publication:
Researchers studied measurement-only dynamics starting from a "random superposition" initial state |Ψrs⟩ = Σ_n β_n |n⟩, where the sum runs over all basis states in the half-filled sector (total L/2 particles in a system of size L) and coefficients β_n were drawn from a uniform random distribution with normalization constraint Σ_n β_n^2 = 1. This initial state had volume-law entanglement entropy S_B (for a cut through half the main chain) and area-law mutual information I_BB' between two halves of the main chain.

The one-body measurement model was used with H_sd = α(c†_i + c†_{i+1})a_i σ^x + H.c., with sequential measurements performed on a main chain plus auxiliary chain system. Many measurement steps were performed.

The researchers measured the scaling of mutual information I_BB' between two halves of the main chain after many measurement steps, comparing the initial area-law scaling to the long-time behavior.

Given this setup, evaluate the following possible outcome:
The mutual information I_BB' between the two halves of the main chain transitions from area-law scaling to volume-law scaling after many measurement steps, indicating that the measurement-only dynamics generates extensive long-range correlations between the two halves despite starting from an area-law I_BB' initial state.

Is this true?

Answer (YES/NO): YES